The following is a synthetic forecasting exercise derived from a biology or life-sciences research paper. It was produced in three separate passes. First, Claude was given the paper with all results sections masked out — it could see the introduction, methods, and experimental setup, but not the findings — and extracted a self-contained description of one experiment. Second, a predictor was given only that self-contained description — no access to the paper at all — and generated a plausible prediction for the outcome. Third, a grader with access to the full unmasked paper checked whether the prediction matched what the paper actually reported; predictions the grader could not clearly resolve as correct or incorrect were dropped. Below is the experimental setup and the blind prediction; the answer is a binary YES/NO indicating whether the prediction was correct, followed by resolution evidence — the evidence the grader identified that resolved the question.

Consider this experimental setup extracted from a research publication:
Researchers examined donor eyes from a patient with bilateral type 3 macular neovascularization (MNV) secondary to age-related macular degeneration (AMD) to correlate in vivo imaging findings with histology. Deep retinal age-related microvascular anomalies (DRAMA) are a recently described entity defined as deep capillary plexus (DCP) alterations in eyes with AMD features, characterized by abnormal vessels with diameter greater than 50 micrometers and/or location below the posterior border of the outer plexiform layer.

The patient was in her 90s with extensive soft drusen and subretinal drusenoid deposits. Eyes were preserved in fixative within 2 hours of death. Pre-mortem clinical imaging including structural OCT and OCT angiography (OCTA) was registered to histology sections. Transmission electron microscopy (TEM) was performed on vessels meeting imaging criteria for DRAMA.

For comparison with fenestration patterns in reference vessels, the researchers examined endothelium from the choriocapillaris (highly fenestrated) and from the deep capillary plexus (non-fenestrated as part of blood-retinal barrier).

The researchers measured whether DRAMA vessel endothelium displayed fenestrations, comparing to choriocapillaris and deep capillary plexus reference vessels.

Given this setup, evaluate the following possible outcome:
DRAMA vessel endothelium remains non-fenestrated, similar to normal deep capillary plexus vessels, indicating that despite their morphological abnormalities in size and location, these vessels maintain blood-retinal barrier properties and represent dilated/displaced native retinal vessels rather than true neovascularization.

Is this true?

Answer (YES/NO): YES